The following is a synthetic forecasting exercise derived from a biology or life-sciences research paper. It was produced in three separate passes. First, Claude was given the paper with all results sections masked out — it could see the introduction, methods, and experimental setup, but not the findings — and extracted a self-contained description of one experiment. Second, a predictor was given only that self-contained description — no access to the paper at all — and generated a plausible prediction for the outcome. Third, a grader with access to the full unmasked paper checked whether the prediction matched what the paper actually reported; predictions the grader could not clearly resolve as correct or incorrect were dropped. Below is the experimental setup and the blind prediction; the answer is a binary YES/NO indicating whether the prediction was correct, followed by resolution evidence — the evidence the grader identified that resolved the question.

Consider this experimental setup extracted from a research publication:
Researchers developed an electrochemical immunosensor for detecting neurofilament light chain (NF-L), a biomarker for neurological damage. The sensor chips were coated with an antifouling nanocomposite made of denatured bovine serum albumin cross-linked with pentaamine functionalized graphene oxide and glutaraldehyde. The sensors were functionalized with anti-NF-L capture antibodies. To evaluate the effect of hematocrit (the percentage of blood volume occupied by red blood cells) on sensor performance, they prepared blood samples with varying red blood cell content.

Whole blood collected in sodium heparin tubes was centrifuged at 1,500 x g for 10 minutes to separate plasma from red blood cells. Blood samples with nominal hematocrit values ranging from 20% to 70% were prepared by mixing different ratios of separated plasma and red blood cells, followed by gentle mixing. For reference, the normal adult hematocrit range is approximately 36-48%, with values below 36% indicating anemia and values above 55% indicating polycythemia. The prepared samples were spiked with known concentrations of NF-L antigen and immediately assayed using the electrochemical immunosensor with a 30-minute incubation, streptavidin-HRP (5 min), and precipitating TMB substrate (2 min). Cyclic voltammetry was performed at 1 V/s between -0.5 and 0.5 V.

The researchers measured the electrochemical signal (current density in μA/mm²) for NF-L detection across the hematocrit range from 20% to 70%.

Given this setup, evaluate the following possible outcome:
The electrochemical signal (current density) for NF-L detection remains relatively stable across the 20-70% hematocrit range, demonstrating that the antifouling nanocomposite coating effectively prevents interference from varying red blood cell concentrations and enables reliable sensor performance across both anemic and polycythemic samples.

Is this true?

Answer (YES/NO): YES